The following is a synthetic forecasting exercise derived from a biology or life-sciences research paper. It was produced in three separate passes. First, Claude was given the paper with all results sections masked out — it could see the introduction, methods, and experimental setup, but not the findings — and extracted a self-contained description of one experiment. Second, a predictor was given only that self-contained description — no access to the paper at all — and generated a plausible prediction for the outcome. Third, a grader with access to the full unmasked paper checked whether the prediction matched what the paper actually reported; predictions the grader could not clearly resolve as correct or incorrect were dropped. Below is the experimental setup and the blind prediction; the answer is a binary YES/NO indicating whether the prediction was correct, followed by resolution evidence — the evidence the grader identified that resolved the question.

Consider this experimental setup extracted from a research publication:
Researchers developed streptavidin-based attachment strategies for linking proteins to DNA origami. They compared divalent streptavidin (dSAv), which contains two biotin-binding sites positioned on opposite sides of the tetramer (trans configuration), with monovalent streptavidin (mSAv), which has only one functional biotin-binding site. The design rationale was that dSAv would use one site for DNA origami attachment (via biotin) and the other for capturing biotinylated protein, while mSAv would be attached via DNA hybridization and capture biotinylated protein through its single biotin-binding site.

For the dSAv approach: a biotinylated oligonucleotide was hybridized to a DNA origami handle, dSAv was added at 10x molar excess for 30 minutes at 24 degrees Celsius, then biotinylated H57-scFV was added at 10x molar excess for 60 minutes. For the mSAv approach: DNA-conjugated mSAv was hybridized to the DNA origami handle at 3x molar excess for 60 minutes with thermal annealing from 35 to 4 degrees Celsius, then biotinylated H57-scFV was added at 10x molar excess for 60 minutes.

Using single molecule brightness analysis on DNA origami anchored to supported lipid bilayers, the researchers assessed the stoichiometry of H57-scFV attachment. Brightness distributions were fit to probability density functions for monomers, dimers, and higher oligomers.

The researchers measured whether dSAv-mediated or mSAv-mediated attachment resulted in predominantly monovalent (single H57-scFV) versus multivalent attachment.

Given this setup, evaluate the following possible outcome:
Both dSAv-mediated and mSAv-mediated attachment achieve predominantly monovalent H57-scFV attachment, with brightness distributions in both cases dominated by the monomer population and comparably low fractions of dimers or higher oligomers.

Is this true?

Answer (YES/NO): YES